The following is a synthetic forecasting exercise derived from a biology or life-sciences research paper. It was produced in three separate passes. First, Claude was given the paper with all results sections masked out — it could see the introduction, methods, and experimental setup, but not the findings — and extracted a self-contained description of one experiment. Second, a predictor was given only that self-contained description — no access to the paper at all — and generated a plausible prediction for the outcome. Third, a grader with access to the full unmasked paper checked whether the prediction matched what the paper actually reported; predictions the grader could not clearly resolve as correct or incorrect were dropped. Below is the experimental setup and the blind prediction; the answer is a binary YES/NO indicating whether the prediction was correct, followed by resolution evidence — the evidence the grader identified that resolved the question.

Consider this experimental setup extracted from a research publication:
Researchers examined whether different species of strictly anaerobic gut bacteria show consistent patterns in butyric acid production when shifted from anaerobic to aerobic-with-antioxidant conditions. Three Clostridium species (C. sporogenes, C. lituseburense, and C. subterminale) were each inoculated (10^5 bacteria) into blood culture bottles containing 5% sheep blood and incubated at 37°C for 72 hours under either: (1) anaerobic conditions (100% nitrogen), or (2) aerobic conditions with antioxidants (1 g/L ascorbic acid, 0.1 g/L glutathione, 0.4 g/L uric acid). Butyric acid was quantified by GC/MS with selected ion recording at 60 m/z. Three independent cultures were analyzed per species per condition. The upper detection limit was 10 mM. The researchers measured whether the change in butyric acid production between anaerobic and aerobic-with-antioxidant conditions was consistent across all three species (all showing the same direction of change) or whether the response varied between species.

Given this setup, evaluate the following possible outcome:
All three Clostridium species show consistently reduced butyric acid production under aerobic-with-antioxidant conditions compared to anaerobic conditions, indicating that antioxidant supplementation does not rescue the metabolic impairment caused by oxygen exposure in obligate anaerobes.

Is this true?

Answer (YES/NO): NO